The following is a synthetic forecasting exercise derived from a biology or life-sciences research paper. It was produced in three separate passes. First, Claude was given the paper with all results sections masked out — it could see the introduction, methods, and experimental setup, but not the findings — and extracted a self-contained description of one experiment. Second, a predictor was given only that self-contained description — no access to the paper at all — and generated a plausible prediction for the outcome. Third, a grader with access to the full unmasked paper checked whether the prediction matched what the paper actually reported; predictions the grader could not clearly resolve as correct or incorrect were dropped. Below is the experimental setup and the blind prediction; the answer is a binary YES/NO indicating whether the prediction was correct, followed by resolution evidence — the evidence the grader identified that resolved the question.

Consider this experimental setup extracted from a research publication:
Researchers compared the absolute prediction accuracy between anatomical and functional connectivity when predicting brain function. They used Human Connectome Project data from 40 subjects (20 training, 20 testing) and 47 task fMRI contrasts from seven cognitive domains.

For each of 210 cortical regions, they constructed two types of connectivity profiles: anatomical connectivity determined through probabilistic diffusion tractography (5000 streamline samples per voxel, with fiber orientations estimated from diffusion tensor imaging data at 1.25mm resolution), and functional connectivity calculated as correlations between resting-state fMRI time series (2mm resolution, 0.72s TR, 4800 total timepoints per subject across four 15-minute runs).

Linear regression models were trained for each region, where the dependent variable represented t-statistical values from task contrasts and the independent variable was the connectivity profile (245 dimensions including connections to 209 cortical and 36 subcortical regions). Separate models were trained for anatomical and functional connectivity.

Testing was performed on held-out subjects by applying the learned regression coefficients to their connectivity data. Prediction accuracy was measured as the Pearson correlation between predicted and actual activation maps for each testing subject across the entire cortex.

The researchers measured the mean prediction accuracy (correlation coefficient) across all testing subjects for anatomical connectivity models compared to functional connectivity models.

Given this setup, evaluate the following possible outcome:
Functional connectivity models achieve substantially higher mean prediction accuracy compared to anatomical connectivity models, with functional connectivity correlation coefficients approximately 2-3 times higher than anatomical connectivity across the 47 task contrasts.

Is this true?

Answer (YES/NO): NO